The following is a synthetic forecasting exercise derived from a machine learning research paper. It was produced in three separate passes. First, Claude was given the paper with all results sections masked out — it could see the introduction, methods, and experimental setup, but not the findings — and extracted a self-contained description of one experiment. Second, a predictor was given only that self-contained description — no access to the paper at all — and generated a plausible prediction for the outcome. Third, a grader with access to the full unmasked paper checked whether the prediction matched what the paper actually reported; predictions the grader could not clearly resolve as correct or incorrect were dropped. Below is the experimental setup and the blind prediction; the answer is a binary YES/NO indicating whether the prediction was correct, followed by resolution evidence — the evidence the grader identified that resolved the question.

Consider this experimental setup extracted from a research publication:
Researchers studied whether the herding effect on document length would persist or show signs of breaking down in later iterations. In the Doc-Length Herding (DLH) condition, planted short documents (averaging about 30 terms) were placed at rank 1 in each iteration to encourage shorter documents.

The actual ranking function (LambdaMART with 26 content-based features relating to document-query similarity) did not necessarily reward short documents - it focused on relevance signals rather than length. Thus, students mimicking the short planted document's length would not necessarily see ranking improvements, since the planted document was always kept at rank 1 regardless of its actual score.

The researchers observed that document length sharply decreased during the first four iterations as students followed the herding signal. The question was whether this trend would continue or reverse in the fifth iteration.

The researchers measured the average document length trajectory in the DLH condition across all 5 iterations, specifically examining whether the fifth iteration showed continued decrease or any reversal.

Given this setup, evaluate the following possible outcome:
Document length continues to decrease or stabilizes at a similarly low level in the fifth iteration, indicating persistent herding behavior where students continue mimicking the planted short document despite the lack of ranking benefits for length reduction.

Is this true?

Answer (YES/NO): NO